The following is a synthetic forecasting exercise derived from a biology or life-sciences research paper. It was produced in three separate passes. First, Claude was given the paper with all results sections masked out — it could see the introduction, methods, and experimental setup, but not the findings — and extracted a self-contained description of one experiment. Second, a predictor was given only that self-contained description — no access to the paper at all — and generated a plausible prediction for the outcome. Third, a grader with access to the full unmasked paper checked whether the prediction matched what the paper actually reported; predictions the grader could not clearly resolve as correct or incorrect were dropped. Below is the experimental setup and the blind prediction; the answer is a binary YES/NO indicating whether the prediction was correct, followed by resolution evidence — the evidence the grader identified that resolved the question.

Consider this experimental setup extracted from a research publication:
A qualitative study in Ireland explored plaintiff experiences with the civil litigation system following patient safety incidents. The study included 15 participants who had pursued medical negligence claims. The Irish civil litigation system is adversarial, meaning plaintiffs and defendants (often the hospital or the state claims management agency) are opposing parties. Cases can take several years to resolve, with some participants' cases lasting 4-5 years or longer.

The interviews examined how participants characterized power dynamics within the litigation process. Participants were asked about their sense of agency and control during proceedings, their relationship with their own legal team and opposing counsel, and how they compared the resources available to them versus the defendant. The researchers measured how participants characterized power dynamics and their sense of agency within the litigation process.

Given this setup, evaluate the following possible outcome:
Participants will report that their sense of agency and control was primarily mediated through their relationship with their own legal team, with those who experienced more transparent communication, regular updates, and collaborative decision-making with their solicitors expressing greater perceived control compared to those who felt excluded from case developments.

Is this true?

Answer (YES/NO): NO